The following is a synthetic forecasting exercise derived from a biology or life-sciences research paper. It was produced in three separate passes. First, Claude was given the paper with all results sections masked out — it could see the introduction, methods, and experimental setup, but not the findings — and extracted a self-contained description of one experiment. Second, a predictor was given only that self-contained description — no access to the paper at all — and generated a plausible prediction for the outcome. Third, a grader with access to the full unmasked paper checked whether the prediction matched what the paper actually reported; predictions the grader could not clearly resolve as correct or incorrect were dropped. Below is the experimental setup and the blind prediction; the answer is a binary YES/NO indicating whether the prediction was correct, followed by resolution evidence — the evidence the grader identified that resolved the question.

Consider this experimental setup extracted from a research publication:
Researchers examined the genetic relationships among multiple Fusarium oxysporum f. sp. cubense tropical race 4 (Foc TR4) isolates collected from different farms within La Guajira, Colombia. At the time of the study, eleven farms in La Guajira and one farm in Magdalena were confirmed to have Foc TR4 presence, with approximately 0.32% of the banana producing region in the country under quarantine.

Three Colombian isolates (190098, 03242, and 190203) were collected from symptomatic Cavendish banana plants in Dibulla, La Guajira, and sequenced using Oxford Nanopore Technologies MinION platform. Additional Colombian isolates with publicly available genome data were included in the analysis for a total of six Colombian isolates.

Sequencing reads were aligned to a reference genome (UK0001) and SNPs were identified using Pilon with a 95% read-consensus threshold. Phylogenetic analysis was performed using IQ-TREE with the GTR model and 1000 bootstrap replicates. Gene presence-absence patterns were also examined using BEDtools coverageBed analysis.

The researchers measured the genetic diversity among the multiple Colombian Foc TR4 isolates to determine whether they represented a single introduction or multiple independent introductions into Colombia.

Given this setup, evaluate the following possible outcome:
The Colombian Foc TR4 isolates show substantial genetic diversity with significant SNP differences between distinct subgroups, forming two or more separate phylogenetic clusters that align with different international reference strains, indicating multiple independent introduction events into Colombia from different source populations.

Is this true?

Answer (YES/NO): NO